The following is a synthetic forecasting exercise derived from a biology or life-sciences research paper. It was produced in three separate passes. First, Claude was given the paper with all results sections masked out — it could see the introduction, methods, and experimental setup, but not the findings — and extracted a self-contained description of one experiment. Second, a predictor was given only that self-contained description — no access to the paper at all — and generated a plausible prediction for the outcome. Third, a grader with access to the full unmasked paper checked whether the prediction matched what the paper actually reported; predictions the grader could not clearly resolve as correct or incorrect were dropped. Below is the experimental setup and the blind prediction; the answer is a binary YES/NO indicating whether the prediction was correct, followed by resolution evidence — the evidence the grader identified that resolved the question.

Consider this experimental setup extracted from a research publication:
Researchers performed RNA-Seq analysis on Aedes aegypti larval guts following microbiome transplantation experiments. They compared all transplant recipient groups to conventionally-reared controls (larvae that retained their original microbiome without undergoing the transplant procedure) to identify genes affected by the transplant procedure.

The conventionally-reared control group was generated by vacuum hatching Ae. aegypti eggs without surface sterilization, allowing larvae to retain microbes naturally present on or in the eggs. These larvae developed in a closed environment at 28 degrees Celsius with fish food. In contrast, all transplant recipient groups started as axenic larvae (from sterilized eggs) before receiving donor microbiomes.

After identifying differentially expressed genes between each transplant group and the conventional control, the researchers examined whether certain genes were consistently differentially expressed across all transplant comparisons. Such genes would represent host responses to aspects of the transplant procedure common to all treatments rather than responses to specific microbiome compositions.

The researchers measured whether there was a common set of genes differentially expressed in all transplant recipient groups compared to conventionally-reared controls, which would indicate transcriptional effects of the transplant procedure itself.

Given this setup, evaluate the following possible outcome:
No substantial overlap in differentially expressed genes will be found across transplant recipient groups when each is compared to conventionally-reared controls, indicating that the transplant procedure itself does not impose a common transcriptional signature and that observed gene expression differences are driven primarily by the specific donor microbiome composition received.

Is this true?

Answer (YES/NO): NO